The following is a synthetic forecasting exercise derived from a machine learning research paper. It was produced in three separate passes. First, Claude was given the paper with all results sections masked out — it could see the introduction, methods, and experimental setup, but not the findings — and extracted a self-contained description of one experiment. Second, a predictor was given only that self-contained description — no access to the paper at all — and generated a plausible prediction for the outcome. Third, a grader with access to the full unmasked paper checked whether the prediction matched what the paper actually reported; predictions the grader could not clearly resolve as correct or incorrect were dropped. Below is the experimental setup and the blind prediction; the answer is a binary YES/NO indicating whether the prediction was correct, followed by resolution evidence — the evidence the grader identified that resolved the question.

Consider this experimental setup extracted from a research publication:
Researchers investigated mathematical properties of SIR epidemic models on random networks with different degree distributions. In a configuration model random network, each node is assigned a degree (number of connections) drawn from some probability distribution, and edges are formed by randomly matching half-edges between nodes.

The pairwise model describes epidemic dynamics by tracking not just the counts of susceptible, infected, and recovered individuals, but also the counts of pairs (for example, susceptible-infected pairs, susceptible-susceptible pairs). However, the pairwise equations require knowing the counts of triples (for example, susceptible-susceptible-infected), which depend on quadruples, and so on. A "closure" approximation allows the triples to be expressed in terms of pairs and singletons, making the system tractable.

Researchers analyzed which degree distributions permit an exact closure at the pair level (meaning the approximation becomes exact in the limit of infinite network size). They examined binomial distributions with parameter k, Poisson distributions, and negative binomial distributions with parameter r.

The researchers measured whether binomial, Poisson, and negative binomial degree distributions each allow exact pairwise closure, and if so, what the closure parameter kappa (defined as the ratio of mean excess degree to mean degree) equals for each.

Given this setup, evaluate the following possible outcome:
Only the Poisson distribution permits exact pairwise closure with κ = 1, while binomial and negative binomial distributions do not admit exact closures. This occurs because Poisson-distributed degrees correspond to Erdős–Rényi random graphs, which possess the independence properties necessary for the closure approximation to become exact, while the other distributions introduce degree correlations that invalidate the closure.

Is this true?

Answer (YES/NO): NO